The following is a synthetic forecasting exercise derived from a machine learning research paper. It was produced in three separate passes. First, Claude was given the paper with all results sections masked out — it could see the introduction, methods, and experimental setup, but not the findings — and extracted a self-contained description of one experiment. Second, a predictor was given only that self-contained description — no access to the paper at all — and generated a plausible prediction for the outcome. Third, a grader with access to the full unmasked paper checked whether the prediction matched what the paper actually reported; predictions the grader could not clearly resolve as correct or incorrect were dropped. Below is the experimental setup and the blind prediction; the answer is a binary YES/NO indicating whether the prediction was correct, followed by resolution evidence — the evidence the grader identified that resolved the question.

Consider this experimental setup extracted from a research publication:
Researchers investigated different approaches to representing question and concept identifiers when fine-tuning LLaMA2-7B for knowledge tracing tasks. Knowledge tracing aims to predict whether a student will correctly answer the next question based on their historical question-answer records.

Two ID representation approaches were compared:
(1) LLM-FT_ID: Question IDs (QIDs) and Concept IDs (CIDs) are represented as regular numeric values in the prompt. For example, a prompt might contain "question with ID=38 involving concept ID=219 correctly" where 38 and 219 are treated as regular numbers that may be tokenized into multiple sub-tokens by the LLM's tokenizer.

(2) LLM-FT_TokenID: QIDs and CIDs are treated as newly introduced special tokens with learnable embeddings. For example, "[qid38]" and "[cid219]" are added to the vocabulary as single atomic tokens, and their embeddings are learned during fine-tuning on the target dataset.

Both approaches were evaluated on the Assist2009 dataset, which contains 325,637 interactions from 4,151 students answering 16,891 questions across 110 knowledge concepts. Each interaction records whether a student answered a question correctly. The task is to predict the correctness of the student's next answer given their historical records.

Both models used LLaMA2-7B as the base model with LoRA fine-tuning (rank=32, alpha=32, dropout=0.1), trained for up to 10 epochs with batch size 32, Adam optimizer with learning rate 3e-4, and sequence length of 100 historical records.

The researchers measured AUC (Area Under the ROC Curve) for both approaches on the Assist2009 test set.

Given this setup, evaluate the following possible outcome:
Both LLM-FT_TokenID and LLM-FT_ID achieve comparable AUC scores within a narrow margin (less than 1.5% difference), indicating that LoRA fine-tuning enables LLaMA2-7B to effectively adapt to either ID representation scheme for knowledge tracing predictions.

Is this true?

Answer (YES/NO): NO